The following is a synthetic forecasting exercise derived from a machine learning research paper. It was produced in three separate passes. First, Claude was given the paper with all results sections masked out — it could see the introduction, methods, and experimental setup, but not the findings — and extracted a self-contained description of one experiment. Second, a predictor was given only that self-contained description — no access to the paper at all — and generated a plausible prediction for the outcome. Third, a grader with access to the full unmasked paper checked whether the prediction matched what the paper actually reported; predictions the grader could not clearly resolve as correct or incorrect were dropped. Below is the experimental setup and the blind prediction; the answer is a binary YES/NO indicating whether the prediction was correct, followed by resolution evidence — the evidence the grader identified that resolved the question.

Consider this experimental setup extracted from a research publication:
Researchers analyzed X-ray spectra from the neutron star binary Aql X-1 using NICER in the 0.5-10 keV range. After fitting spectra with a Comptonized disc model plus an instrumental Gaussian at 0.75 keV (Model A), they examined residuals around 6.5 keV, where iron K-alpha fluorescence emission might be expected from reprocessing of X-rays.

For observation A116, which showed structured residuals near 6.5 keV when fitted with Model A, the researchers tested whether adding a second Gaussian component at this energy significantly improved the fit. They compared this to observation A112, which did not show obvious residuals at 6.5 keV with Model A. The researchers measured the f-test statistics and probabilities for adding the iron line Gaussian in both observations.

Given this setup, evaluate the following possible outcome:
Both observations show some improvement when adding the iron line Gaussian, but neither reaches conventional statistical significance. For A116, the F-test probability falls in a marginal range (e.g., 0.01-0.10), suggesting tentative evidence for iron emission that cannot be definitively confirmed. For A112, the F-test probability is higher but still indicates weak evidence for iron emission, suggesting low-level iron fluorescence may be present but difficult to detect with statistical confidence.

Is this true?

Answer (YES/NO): NO